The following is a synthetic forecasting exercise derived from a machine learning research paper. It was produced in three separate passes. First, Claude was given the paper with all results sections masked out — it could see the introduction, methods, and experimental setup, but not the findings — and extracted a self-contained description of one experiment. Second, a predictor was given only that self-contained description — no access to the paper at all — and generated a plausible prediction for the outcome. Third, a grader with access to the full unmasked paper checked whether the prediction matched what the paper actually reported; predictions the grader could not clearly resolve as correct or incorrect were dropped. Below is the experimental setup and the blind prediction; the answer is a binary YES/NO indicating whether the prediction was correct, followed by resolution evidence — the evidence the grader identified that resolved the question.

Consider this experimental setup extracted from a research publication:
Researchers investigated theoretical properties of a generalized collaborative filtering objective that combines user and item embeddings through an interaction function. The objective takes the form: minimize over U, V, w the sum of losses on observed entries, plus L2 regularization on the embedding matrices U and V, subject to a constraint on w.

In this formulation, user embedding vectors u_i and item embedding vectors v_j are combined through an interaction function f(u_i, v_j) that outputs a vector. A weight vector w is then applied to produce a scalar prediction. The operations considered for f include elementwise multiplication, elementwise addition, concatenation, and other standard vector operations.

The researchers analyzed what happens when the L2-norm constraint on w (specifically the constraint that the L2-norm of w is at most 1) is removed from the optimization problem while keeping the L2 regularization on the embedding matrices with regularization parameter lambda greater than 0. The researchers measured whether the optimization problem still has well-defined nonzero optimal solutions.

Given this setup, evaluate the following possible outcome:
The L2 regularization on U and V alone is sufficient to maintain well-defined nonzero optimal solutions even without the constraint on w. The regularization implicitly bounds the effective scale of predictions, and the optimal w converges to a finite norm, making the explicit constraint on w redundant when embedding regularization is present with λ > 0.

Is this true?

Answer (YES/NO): NO